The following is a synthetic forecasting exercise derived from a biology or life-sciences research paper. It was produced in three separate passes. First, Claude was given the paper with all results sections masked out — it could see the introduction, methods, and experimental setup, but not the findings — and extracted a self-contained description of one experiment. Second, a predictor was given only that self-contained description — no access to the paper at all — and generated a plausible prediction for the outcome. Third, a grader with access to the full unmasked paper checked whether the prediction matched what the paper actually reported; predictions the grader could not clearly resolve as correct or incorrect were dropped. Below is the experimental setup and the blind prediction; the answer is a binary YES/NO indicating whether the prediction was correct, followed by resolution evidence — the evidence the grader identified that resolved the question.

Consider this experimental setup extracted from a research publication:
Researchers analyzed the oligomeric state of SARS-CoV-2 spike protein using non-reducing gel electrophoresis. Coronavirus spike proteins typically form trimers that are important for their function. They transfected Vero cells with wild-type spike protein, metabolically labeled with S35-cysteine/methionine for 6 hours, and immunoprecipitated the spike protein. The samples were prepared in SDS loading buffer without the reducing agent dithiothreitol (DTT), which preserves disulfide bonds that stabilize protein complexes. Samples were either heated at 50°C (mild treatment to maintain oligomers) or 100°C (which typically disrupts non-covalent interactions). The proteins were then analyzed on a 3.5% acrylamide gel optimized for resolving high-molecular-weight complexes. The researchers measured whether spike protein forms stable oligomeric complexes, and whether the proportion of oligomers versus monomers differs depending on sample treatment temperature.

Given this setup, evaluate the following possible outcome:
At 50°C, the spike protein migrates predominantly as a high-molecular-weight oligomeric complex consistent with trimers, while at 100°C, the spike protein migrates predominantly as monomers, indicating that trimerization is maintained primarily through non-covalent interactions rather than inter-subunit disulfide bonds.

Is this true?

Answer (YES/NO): NO